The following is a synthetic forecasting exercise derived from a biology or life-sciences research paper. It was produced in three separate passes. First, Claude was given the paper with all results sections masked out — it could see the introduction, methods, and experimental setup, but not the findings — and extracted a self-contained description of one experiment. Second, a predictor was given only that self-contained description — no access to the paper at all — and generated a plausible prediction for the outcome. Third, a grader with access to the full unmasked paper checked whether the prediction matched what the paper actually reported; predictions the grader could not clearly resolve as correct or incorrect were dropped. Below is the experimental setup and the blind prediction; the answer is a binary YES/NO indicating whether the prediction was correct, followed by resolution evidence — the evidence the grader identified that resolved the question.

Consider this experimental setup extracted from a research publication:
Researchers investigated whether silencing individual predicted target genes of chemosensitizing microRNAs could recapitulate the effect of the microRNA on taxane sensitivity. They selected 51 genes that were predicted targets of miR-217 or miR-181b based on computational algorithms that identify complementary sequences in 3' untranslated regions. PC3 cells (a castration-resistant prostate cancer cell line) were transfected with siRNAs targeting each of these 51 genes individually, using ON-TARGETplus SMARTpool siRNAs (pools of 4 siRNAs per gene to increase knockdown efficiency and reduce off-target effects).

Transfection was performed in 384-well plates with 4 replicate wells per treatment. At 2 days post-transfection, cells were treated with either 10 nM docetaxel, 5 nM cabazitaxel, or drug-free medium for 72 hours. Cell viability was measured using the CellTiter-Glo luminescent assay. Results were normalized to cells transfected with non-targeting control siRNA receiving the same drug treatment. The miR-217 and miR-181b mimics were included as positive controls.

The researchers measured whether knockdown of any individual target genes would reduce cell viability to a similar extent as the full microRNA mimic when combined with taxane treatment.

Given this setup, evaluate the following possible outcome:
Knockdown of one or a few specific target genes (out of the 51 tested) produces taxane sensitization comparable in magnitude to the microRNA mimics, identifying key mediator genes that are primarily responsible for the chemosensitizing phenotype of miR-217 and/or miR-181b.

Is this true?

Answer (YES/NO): NO